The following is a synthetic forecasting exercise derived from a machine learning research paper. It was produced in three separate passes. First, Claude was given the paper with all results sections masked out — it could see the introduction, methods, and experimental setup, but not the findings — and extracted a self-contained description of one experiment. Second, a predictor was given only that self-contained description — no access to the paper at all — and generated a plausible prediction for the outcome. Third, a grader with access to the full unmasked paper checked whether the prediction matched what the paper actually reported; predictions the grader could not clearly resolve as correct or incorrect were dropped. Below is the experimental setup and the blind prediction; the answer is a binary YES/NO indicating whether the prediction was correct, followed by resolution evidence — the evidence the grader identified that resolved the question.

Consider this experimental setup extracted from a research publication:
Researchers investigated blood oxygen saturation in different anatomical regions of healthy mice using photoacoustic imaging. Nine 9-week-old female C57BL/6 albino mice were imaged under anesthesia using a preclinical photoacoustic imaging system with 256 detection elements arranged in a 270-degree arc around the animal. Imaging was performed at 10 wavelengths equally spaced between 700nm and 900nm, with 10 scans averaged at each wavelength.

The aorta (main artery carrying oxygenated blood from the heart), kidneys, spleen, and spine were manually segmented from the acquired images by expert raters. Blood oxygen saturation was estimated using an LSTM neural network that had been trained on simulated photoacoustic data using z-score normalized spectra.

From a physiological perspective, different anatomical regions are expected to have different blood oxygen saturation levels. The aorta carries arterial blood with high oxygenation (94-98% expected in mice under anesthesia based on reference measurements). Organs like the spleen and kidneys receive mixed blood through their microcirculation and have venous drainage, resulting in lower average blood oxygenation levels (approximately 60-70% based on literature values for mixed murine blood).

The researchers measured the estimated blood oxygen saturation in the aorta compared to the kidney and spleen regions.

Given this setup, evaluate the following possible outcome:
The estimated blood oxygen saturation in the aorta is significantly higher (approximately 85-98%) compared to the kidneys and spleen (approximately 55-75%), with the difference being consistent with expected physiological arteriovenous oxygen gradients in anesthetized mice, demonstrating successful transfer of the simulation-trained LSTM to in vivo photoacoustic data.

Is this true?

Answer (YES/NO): NO